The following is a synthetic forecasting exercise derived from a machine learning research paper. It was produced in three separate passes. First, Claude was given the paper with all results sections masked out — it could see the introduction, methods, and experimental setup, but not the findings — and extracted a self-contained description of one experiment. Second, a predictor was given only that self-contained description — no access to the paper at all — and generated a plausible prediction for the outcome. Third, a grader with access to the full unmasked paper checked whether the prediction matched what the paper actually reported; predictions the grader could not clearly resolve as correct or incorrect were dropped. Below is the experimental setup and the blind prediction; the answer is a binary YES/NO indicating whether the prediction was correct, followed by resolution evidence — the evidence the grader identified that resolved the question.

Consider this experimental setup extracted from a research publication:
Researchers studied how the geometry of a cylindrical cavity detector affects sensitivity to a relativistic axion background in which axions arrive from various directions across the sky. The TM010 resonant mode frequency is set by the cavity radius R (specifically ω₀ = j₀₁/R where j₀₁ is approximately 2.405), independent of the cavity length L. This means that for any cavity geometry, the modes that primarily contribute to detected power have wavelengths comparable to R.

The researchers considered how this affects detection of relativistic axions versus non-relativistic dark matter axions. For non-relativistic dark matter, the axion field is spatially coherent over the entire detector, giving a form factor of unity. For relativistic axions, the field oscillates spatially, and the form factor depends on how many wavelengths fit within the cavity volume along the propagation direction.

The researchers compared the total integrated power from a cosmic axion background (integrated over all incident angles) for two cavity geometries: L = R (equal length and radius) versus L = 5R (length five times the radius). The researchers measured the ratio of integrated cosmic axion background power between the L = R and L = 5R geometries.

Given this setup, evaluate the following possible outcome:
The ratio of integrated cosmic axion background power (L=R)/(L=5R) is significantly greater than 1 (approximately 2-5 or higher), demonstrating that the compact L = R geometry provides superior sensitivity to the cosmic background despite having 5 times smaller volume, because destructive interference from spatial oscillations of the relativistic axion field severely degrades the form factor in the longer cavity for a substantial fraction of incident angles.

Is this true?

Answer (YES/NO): YES